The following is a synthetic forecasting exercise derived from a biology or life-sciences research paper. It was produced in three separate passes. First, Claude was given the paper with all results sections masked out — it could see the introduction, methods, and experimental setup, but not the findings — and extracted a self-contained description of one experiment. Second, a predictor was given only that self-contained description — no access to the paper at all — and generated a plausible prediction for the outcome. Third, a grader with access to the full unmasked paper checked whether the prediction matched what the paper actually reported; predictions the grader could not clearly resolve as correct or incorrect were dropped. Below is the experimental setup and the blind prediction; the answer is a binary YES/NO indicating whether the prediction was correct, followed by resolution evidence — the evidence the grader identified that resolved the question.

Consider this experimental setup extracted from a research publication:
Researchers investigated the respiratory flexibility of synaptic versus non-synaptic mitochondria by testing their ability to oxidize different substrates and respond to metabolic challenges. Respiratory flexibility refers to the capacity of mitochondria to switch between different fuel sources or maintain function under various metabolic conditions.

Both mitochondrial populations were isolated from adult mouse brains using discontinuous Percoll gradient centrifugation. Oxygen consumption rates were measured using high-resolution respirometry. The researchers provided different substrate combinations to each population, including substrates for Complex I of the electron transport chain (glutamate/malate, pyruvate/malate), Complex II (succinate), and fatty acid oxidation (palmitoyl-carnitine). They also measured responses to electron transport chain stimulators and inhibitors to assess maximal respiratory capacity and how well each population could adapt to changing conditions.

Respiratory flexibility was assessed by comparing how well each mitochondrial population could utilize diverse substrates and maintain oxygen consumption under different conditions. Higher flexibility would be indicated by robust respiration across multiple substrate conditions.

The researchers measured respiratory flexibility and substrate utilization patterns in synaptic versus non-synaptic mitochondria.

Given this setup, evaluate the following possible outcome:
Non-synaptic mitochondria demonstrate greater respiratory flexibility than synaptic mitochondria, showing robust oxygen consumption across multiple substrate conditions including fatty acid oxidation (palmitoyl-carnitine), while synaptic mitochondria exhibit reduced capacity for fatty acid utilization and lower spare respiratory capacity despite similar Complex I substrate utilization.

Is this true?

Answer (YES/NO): NO